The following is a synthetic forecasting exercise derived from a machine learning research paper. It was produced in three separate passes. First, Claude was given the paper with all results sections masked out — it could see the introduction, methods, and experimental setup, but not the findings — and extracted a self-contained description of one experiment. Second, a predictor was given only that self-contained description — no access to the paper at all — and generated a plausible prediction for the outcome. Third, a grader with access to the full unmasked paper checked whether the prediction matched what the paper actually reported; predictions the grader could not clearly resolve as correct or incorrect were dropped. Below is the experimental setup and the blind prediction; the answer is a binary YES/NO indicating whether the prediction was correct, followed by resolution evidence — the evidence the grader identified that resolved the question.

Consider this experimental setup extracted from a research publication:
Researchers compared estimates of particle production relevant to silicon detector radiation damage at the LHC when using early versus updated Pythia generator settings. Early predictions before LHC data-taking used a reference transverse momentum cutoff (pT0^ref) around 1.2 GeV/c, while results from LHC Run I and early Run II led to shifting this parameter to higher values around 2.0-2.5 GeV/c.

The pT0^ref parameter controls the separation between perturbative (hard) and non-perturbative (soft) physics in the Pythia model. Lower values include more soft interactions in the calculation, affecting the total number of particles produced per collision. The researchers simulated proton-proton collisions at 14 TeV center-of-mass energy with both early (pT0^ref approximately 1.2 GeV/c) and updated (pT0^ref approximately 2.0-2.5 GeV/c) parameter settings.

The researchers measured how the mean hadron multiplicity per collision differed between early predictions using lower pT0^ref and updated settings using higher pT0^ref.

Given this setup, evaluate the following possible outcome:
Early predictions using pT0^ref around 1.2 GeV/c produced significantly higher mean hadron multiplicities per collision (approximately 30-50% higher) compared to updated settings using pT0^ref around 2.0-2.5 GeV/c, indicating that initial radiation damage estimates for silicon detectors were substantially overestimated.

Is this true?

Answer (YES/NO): NO